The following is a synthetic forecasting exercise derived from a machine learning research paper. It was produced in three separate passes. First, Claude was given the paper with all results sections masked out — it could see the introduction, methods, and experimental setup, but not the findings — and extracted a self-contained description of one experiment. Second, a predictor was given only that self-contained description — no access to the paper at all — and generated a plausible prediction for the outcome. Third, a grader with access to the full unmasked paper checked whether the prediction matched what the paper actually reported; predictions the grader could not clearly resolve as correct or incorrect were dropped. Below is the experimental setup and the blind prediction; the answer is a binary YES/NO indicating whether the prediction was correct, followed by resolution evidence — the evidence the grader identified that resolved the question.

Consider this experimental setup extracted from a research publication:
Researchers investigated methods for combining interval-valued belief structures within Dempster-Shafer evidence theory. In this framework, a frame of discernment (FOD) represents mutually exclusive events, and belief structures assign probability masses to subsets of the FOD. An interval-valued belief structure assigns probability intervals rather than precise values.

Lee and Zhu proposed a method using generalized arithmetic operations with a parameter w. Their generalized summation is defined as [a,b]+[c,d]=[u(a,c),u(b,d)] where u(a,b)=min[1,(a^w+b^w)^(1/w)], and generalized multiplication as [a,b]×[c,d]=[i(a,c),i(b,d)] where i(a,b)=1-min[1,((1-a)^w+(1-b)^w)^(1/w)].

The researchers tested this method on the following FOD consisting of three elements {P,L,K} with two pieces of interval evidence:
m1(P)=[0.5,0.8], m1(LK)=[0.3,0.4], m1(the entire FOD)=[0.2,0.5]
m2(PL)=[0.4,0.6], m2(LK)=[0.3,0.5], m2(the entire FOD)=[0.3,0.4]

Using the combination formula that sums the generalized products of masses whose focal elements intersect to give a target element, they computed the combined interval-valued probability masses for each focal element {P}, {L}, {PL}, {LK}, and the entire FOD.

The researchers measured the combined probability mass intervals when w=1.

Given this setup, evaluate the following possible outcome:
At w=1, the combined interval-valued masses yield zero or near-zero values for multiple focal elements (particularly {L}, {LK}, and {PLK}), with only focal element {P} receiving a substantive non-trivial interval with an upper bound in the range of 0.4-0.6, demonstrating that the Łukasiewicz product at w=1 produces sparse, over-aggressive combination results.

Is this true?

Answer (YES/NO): YES